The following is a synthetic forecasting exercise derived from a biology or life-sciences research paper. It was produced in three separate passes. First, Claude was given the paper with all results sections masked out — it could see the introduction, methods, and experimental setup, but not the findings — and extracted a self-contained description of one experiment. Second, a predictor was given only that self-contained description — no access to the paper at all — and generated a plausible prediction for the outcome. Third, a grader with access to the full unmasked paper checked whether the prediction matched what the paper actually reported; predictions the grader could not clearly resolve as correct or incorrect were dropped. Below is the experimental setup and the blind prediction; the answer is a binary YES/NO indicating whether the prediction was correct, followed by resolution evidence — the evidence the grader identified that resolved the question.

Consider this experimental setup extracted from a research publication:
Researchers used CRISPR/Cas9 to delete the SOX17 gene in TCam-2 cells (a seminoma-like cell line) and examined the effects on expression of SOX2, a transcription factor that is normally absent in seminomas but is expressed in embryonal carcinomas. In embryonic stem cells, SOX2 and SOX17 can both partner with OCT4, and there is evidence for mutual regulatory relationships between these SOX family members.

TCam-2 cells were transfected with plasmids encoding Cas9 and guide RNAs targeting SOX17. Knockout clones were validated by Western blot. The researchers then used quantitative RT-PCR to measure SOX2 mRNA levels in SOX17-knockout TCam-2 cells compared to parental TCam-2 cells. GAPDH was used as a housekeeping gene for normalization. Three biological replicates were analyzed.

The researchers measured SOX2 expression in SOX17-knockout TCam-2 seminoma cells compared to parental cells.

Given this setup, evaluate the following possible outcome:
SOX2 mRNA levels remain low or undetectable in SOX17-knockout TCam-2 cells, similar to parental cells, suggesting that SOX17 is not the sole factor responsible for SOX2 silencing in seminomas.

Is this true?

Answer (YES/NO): YES